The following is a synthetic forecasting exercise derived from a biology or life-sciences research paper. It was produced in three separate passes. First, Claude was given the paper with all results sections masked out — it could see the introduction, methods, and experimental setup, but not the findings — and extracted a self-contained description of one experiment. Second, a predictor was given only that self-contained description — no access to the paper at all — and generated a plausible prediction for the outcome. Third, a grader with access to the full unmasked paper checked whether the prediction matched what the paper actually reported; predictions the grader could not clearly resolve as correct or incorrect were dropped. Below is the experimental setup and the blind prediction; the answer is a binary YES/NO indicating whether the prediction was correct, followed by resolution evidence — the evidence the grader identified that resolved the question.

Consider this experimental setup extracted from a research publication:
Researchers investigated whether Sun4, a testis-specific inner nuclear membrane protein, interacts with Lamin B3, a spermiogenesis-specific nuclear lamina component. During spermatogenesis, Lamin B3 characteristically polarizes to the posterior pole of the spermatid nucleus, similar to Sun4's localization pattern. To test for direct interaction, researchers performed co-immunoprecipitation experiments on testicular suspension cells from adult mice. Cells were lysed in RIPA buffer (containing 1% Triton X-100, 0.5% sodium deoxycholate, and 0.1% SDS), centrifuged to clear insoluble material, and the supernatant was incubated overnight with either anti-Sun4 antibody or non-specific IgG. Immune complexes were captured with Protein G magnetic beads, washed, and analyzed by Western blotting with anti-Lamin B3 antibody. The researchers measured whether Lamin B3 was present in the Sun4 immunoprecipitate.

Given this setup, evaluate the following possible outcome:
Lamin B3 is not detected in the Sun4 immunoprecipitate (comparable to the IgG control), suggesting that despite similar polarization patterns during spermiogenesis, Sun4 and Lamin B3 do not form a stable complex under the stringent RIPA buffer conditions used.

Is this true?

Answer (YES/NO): NO